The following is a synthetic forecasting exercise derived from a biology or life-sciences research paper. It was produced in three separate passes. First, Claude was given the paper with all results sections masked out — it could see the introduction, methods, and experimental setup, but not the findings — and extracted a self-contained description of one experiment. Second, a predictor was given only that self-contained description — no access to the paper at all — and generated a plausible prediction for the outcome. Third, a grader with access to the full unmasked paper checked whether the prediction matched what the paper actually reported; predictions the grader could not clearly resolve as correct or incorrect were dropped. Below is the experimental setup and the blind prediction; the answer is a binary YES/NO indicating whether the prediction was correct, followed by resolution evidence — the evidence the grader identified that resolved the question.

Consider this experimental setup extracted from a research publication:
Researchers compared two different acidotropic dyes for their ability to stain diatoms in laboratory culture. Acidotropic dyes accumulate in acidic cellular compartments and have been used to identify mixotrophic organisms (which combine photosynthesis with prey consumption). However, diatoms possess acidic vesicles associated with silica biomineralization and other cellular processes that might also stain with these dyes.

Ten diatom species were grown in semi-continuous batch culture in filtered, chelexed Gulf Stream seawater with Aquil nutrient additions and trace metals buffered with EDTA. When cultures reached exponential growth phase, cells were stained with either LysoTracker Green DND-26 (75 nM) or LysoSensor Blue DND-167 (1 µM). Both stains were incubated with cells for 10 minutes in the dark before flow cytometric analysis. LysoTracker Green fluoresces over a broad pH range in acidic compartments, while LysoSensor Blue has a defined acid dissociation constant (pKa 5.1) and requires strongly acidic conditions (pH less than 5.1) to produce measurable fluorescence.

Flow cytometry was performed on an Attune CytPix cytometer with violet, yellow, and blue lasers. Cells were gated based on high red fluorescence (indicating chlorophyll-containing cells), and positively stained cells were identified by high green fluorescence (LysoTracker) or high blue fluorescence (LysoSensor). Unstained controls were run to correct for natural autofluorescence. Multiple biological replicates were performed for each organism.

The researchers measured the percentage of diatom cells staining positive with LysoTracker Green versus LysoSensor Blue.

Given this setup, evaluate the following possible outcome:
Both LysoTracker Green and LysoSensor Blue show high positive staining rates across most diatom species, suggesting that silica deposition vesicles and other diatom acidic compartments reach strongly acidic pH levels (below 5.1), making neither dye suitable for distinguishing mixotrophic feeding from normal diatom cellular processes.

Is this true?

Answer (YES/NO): NO